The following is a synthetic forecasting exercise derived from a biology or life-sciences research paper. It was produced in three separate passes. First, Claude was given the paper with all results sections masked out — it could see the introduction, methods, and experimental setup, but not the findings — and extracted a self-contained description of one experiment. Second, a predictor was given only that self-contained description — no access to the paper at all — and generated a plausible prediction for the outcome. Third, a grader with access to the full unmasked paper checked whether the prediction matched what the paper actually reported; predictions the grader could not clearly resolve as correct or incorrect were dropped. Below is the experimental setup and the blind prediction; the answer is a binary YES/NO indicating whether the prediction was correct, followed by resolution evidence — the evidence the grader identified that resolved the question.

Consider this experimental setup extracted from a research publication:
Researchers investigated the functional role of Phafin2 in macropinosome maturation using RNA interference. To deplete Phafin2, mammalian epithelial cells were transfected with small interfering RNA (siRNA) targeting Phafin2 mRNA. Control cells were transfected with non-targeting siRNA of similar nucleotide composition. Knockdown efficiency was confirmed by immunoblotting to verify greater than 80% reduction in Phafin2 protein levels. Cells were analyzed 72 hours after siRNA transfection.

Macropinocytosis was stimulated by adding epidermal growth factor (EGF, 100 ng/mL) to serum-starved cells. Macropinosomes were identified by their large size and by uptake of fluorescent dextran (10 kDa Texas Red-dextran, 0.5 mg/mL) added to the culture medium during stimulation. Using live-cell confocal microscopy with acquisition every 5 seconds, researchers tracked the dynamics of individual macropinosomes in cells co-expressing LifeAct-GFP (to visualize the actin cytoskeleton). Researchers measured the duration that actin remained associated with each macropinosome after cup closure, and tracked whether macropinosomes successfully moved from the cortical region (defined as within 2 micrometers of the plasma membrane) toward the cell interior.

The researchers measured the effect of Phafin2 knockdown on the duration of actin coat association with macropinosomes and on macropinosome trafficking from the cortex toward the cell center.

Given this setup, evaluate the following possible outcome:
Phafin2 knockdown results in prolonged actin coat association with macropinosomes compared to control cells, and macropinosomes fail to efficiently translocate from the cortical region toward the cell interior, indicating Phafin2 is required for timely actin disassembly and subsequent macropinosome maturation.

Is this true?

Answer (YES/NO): YES